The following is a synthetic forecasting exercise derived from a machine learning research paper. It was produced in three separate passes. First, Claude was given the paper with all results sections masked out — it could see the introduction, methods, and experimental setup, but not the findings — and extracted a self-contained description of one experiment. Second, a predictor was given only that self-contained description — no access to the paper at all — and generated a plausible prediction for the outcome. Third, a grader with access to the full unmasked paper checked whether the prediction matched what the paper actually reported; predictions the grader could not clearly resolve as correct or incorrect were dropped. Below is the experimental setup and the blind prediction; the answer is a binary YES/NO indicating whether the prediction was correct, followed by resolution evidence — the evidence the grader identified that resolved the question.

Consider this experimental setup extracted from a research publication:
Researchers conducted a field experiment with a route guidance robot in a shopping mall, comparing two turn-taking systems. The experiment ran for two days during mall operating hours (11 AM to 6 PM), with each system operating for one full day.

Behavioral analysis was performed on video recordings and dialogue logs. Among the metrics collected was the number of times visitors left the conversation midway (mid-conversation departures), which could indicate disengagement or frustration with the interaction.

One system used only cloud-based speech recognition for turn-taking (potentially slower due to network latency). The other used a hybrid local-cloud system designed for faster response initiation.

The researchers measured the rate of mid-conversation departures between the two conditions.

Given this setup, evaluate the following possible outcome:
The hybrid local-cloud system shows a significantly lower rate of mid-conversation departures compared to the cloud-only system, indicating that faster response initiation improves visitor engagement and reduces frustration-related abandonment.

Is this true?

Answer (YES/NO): NO